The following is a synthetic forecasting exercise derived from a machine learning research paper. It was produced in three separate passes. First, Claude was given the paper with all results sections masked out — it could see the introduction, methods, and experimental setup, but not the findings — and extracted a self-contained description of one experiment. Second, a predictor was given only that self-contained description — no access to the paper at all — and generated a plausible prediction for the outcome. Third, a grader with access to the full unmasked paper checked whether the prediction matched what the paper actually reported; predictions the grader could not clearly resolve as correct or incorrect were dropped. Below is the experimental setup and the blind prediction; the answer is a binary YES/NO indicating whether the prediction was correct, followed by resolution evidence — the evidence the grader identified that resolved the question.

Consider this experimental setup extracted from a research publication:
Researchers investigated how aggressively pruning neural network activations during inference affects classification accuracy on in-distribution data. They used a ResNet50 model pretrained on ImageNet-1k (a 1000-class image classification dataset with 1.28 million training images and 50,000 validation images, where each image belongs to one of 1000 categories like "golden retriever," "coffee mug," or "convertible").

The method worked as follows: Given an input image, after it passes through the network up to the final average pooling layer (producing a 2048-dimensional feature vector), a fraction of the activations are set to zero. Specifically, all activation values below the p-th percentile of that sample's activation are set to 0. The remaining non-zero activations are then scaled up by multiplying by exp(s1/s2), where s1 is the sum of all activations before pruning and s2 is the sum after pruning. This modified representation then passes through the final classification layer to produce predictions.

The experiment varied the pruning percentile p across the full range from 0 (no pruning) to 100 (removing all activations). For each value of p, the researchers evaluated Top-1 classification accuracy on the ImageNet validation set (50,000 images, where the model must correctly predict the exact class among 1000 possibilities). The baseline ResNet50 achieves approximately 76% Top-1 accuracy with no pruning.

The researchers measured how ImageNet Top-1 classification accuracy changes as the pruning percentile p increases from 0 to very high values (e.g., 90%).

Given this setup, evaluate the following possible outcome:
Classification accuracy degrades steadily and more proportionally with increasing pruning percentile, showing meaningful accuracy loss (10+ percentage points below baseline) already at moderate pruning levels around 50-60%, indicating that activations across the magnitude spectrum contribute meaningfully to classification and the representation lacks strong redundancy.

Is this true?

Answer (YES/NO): NO